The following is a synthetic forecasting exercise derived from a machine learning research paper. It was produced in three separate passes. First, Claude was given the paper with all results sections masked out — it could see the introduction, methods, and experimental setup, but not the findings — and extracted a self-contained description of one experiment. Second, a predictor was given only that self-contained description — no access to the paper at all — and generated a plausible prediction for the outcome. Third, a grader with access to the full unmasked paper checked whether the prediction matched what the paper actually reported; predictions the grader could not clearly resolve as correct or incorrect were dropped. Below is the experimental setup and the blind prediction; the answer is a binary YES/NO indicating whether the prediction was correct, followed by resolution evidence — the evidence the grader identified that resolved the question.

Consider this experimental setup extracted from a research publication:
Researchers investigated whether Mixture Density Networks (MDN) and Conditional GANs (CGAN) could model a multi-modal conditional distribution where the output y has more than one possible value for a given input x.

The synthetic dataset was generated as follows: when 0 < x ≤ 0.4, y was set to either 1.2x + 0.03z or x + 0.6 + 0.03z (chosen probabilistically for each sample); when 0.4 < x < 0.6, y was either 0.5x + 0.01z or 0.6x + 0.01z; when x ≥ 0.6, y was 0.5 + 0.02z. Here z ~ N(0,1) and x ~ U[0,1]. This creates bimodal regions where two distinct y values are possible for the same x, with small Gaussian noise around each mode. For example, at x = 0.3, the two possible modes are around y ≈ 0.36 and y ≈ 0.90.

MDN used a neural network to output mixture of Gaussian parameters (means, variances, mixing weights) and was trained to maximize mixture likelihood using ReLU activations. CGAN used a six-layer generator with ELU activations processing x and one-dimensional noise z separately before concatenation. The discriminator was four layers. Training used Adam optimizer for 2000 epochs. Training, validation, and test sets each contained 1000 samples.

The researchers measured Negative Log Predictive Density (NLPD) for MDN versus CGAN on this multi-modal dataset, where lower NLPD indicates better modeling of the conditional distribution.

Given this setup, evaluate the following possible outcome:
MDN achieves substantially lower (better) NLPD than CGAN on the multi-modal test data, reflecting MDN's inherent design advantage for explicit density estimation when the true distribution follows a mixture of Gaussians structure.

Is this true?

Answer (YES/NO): NO